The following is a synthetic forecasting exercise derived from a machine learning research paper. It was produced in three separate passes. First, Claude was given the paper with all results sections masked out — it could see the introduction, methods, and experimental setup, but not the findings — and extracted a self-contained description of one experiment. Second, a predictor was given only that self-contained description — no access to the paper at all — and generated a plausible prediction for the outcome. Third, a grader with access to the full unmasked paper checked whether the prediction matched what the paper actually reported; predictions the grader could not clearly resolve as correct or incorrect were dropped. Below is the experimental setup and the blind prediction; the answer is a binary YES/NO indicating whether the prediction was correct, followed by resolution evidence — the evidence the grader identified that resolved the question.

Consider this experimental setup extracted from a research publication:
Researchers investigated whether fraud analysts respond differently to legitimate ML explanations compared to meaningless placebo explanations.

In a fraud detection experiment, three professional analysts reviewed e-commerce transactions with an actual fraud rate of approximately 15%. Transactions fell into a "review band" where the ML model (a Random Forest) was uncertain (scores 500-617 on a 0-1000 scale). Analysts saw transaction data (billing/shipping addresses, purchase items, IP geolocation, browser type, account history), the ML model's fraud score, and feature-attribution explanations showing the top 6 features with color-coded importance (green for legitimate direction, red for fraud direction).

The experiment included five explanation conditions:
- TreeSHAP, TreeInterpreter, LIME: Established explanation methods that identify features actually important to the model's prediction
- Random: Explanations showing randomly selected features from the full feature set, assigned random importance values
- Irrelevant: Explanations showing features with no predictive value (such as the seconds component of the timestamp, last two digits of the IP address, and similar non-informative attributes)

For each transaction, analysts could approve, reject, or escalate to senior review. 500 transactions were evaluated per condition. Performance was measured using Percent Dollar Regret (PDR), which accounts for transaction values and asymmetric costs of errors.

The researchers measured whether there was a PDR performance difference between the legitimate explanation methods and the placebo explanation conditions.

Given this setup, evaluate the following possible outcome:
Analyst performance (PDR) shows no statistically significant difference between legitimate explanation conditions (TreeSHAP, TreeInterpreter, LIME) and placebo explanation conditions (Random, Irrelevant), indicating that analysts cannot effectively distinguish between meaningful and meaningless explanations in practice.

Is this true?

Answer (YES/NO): YES